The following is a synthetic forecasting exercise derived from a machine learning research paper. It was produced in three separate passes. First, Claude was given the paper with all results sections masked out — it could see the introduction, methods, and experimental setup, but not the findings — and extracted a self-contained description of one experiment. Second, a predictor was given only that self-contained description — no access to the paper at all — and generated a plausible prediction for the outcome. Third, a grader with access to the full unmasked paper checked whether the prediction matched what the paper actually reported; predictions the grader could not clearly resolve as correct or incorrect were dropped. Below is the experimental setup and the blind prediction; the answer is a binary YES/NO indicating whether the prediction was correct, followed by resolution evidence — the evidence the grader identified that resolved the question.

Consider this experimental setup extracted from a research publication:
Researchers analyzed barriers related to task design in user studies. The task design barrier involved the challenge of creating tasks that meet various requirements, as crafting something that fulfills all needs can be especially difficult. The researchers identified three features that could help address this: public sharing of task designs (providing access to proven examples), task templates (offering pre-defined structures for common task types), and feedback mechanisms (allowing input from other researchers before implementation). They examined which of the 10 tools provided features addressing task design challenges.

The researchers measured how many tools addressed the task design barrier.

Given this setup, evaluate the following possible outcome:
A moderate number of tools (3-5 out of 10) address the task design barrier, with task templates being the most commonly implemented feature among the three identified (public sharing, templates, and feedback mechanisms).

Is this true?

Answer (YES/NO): NO